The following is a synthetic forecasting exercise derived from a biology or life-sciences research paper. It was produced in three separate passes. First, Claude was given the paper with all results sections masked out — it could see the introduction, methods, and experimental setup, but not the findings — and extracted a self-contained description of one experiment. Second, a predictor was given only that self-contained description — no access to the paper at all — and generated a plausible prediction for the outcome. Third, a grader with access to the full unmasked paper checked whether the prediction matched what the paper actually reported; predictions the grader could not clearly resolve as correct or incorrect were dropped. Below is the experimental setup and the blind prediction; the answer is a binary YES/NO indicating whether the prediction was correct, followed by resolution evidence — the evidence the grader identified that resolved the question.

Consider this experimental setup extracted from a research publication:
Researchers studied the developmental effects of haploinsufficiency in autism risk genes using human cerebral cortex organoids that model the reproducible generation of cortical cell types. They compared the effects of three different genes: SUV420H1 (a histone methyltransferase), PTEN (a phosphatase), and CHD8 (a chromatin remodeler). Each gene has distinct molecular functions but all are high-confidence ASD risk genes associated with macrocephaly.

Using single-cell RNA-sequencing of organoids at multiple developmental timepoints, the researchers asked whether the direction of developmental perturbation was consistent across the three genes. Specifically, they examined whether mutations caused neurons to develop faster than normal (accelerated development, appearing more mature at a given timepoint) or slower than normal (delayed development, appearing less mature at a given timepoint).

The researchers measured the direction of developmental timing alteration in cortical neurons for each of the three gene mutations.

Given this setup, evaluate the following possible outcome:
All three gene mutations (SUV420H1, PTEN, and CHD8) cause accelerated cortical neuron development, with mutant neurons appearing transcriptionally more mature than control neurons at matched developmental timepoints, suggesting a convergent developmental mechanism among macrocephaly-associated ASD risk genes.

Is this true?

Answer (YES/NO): YES